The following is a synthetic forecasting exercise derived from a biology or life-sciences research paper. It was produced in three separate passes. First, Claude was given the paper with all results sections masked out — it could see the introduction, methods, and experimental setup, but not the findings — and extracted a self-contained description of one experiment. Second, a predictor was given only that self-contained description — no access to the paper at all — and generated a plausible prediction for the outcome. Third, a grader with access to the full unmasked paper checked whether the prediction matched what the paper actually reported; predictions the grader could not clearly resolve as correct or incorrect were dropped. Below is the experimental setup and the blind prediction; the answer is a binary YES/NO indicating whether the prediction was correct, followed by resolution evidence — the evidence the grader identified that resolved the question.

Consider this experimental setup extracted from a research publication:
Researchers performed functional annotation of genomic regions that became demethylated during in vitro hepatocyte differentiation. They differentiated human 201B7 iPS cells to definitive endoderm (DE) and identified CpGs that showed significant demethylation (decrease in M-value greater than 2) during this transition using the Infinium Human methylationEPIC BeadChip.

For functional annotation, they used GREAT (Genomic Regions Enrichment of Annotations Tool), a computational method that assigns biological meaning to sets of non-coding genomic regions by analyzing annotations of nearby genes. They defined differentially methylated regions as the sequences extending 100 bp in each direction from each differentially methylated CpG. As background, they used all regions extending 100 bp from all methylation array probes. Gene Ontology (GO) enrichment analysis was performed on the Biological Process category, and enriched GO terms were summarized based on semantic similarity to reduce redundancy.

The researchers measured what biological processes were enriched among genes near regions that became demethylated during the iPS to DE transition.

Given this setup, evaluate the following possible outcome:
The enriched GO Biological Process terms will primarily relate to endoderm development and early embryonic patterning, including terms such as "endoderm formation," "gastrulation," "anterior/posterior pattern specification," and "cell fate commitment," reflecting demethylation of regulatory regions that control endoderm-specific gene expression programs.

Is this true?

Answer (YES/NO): NO